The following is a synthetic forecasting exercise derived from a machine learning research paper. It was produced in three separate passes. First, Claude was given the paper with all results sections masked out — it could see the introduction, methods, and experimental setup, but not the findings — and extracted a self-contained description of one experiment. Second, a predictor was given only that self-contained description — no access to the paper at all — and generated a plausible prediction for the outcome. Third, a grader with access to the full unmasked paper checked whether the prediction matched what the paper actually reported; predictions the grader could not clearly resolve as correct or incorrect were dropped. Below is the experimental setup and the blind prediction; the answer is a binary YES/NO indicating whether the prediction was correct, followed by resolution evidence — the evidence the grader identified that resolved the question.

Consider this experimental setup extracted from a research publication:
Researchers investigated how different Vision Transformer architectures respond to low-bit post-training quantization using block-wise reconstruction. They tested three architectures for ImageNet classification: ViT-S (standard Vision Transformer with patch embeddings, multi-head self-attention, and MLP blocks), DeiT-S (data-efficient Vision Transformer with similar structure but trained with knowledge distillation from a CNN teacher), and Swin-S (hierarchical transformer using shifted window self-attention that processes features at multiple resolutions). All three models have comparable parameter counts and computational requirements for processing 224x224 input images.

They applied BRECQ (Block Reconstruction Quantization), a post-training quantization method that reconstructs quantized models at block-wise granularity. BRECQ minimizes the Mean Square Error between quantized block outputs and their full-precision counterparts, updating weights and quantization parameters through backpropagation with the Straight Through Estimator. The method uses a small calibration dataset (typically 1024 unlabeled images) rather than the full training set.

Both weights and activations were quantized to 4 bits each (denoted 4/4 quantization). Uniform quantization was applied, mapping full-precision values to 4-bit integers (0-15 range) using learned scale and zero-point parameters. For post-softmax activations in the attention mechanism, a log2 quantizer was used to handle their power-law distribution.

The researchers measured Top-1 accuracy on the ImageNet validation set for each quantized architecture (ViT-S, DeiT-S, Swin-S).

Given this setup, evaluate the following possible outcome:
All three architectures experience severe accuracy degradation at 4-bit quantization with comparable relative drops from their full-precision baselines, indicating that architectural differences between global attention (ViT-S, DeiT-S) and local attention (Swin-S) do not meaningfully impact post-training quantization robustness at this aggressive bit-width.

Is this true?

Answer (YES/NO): NO